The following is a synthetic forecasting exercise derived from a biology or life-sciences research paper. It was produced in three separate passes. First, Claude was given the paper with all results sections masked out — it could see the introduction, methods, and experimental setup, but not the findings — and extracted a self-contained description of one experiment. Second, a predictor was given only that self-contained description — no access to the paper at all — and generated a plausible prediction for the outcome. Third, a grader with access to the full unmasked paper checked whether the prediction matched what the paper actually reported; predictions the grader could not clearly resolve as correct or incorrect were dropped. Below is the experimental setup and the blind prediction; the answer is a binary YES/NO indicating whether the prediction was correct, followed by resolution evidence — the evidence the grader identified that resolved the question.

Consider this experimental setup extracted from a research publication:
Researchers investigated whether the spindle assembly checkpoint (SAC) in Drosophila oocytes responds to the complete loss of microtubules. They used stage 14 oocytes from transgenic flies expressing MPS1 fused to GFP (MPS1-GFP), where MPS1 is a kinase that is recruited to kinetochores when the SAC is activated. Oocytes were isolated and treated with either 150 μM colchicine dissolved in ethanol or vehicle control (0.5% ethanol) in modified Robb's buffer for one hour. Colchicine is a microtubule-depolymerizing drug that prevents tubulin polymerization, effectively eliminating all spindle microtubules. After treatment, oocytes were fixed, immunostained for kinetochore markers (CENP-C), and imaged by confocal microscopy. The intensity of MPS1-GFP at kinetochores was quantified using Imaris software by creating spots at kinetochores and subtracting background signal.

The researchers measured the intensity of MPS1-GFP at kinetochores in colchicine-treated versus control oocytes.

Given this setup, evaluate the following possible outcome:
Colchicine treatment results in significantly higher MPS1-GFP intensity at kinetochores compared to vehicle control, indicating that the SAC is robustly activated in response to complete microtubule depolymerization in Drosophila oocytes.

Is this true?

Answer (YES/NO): YES